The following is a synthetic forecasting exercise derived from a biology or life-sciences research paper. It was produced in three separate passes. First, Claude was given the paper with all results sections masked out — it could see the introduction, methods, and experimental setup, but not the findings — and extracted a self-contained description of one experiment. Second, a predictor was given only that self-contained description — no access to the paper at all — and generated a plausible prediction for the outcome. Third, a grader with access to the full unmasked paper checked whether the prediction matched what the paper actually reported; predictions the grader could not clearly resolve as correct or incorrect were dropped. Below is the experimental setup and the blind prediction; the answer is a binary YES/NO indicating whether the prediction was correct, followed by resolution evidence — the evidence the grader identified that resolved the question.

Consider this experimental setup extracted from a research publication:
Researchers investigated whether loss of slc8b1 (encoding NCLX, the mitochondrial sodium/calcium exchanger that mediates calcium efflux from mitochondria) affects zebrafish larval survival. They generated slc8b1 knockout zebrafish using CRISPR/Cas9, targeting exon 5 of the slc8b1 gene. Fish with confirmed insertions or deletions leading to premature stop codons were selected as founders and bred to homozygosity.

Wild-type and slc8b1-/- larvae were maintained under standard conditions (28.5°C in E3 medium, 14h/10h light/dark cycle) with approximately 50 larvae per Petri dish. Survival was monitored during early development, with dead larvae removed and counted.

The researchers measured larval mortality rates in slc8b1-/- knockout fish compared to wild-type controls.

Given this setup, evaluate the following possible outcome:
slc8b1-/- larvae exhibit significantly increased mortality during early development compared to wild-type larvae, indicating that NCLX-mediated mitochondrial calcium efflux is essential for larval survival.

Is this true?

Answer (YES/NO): YES